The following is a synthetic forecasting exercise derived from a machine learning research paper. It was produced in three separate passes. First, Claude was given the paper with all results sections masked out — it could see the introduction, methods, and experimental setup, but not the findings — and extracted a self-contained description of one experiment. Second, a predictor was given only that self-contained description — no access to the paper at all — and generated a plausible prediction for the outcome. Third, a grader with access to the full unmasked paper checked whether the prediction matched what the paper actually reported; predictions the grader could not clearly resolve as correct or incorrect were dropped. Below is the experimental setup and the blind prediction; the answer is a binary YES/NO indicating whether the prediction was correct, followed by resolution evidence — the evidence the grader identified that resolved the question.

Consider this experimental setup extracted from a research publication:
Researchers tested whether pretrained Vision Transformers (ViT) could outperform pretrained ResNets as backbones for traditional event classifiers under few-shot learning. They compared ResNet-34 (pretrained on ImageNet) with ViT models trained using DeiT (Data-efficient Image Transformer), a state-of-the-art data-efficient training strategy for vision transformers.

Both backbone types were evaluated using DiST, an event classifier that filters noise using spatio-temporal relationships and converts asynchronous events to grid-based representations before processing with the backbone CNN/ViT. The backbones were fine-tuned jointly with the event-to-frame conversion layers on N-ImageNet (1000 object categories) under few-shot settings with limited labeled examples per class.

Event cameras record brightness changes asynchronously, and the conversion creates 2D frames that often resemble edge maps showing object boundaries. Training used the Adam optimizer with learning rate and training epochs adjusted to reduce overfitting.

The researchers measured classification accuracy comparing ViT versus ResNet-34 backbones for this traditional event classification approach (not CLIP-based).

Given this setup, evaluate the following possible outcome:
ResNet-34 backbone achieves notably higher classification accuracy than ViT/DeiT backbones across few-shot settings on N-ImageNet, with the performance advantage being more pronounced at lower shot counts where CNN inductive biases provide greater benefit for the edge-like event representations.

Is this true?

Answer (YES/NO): NO